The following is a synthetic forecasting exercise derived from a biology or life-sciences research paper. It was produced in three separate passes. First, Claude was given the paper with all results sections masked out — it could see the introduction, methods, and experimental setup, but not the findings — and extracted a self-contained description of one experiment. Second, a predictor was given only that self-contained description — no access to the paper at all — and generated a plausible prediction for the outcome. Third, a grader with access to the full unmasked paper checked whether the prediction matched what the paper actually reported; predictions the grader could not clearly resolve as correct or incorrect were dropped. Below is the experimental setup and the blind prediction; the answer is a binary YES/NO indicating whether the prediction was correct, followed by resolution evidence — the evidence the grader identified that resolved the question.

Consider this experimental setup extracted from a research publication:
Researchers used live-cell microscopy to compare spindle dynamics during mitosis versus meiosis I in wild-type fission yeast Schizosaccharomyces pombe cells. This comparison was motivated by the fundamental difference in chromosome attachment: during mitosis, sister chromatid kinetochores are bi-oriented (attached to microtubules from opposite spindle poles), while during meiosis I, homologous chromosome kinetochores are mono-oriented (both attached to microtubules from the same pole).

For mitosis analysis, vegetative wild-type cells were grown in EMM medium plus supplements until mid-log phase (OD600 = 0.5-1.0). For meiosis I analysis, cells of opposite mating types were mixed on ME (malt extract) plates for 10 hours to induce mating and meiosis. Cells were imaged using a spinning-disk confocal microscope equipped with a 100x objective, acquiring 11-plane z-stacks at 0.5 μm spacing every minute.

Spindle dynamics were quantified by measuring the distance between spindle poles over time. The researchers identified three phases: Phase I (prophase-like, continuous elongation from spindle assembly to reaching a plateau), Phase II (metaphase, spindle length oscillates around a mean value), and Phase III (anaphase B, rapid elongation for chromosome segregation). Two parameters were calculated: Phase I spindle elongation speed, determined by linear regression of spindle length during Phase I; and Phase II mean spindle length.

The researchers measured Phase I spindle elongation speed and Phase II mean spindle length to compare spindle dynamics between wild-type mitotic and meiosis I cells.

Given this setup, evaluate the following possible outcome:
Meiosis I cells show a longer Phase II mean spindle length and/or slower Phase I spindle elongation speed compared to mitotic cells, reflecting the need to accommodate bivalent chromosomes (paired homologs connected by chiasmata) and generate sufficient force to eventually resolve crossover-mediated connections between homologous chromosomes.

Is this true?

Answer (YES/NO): NO